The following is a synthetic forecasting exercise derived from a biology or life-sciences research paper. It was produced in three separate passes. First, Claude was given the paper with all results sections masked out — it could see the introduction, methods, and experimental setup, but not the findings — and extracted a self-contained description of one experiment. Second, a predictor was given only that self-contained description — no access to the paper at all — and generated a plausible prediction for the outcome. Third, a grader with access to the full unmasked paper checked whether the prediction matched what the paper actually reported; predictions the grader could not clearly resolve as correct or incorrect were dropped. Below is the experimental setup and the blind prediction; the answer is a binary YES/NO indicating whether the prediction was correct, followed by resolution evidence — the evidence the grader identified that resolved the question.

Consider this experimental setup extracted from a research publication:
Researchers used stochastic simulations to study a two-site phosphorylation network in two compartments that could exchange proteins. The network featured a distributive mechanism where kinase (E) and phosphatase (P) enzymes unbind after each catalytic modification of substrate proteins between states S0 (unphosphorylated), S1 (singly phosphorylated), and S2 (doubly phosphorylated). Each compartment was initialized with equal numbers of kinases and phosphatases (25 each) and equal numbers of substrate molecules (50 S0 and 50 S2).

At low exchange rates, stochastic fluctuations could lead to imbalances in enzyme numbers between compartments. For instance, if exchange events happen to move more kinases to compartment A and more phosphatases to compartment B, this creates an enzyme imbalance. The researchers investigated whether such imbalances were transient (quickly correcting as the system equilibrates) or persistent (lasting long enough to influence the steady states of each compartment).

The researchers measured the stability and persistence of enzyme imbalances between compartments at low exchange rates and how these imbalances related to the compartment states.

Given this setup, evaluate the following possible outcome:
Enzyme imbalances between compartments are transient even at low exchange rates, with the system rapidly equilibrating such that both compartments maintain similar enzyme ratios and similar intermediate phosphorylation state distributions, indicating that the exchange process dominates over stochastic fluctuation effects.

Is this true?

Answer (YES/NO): NO